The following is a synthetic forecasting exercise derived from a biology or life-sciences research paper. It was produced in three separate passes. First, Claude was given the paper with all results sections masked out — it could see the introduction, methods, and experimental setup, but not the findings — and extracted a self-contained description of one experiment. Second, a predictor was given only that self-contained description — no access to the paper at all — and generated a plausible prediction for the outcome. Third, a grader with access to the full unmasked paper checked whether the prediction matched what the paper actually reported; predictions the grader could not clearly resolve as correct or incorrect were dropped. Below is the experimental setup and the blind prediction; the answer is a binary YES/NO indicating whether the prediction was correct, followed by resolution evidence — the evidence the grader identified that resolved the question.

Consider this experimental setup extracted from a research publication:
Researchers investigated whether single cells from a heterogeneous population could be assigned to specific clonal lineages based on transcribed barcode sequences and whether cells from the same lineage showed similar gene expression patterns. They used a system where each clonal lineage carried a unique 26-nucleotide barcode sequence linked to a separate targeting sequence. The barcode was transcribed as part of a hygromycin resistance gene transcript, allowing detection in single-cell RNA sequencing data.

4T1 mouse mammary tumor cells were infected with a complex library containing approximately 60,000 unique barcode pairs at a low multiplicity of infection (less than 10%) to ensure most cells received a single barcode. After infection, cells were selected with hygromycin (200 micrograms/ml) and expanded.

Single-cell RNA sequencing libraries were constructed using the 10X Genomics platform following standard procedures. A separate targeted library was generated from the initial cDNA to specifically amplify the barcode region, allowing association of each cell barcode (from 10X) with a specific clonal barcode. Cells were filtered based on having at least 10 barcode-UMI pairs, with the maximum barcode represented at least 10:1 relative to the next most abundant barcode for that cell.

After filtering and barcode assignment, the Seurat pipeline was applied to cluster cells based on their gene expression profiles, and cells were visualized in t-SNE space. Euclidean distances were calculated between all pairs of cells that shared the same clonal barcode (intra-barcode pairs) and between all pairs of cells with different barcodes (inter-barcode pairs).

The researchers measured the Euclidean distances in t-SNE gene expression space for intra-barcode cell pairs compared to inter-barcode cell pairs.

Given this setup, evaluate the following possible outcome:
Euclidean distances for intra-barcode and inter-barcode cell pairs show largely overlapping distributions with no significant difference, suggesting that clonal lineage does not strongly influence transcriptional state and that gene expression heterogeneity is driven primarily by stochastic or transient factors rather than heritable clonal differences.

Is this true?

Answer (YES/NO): NO